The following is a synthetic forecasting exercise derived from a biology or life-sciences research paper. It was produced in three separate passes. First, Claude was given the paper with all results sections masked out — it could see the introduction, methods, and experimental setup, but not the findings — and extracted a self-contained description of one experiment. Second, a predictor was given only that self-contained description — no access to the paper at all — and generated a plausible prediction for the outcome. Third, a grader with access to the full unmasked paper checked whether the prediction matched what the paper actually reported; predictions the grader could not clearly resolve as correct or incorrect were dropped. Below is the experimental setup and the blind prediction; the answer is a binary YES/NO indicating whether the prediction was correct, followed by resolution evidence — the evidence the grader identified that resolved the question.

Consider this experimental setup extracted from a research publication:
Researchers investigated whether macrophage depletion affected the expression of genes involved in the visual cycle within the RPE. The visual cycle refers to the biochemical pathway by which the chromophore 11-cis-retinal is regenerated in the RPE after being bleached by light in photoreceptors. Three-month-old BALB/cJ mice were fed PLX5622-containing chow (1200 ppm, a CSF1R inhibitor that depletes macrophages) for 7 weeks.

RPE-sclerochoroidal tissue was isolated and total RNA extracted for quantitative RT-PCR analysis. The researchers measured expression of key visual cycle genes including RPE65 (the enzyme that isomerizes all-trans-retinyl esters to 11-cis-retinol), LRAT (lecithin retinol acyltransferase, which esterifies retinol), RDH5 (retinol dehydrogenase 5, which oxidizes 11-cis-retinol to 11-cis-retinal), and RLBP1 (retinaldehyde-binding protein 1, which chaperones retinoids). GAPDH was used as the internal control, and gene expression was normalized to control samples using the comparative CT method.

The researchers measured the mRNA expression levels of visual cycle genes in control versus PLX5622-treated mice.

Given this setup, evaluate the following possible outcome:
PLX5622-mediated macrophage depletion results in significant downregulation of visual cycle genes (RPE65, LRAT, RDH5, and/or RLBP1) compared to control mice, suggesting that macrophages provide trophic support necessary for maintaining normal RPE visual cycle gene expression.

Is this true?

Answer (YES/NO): YES